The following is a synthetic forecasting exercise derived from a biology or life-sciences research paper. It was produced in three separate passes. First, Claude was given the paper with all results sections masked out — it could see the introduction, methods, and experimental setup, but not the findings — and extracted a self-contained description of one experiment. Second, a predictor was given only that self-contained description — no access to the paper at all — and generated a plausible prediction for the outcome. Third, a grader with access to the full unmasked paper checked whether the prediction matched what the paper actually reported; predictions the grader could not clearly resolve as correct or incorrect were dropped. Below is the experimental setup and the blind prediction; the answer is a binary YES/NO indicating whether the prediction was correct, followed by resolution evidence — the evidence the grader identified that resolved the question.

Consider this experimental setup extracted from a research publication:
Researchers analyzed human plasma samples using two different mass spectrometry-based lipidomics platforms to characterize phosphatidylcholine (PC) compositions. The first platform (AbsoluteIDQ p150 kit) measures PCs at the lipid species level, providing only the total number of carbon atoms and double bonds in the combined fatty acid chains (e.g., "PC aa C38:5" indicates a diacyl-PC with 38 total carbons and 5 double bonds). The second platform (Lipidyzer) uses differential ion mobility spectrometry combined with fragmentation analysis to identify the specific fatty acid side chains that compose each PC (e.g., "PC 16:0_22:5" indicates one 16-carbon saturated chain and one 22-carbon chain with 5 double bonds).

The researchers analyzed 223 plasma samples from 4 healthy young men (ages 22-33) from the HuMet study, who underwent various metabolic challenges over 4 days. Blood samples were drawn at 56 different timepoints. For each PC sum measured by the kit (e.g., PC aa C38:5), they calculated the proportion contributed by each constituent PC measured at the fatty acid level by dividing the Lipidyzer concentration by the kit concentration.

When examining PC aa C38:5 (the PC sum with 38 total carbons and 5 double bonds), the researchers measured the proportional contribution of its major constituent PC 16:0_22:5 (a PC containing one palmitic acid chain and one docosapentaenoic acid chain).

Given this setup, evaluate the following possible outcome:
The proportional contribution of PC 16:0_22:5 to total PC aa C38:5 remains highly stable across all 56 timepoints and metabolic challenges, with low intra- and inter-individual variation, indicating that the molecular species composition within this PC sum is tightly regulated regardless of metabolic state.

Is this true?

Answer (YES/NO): NO